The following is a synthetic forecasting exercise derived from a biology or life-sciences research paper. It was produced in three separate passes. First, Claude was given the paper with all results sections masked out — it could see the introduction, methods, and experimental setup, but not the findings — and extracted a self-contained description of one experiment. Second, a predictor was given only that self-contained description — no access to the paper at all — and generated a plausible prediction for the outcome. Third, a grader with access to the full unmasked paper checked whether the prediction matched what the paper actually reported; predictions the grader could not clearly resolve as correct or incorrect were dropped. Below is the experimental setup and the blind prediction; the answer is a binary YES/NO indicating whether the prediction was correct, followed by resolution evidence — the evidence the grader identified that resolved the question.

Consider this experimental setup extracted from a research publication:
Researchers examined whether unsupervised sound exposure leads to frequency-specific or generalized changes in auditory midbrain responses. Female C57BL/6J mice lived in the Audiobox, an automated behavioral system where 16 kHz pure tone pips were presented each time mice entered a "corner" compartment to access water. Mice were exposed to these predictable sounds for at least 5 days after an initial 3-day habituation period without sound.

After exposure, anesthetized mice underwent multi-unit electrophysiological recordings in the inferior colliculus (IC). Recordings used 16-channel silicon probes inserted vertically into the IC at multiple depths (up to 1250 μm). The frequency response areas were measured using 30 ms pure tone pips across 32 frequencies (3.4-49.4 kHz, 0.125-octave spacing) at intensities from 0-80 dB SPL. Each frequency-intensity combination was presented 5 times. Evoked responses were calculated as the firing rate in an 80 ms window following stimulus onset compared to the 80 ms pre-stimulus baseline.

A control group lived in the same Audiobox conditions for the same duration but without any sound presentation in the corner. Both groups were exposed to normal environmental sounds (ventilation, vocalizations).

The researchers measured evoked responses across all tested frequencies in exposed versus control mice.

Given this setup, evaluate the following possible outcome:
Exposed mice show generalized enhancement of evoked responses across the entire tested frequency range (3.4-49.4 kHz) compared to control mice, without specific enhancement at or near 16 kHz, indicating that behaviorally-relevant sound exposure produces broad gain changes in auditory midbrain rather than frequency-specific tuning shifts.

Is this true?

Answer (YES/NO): NO